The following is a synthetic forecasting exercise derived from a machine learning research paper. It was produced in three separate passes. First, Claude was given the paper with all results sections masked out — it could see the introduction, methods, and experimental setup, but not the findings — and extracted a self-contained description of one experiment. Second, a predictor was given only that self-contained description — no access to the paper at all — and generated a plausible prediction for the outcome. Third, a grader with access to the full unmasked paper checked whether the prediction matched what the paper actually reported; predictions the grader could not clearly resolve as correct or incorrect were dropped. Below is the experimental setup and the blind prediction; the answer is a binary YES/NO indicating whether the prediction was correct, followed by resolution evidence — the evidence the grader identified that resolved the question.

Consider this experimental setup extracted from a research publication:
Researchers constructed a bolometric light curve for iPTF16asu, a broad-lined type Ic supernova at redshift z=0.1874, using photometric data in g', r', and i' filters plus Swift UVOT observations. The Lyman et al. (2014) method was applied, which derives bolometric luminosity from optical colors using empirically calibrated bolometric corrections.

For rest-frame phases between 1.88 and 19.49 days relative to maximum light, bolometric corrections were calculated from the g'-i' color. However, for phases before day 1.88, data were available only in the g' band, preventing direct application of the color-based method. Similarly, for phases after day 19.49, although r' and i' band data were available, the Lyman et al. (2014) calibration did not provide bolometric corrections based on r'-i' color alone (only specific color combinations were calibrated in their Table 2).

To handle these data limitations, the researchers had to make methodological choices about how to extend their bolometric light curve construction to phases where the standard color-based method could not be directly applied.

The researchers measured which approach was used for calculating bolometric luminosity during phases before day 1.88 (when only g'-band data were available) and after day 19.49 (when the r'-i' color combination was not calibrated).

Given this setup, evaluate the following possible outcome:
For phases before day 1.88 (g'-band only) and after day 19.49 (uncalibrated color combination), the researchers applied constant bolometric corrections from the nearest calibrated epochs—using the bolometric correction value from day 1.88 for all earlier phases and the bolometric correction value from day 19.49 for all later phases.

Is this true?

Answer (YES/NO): YES